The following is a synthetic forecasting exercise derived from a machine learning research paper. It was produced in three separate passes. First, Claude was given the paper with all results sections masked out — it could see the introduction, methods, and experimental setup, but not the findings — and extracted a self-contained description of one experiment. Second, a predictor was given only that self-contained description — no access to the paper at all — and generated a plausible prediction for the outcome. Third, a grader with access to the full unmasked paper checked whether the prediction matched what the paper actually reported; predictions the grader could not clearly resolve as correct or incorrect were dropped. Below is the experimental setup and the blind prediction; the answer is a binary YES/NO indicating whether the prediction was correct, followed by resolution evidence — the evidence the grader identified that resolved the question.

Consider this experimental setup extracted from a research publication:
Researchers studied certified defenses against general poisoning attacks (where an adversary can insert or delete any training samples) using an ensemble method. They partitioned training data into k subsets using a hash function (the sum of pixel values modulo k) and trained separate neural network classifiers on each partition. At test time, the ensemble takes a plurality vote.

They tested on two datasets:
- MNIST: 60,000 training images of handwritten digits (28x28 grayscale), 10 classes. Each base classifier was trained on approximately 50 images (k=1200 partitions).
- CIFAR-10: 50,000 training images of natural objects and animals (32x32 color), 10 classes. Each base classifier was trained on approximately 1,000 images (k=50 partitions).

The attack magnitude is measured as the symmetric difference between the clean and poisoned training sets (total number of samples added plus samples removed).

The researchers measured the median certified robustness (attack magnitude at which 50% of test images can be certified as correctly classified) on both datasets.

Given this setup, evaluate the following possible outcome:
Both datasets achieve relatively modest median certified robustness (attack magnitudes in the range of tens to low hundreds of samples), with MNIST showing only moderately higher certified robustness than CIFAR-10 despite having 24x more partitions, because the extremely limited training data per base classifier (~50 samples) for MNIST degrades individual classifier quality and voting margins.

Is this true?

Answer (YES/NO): NO